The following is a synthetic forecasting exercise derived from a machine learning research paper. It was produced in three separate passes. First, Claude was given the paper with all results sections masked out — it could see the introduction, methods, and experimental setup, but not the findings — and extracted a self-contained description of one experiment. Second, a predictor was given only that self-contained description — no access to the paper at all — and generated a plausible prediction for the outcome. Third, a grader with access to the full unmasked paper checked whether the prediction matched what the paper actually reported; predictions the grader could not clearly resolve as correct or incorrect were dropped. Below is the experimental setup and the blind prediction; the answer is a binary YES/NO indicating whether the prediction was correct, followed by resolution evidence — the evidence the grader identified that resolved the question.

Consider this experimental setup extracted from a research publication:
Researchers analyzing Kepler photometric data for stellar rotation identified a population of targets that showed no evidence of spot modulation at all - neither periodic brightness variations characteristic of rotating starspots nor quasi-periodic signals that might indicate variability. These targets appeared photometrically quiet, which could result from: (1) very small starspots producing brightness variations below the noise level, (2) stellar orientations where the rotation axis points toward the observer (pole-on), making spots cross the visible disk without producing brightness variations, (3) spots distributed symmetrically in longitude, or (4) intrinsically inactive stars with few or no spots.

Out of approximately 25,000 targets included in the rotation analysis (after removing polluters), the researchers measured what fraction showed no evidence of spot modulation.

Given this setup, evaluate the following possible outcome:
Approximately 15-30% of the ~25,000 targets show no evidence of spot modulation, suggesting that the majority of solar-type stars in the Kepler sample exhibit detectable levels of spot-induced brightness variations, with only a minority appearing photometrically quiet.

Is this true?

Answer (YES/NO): YES